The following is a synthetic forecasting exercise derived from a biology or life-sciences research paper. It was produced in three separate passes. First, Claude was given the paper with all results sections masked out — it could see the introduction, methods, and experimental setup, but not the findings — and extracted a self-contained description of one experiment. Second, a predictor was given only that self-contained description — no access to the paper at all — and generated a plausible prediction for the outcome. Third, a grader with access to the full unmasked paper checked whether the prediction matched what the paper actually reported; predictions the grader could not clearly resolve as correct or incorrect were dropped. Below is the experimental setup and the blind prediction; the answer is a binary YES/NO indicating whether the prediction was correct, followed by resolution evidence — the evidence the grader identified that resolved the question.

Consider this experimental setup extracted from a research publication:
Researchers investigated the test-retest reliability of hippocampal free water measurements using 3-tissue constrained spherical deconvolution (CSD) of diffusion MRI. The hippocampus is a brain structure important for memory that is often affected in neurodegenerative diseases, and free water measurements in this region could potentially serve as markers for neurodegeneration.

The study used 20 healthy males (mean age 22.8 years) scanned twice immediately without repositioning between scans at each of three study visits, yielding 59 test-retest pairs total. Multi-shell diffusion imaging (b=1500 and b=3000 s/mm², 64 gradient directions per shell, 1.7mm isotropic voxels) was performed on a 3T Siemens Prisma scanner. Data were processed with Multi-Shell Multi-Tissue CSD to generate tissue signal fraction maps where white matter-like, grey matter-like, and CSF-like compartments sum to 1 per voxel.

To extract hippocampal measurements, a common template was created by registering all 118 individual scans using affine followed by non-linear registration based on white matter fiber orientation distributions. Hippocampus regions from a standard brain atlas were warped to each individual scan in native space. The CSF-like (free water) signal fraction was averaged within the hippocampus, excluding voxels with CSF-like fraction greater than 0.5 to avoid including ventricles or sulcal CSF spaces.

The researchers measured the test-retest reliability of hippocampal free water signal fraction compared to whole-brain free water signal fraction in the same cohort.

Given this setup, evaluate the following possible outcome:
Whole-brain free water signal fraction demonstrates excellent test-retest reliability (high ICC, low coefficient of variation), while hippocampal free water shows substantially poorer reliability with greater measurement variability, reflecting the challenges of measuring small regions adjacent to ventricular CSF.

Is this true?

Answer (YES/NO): NO